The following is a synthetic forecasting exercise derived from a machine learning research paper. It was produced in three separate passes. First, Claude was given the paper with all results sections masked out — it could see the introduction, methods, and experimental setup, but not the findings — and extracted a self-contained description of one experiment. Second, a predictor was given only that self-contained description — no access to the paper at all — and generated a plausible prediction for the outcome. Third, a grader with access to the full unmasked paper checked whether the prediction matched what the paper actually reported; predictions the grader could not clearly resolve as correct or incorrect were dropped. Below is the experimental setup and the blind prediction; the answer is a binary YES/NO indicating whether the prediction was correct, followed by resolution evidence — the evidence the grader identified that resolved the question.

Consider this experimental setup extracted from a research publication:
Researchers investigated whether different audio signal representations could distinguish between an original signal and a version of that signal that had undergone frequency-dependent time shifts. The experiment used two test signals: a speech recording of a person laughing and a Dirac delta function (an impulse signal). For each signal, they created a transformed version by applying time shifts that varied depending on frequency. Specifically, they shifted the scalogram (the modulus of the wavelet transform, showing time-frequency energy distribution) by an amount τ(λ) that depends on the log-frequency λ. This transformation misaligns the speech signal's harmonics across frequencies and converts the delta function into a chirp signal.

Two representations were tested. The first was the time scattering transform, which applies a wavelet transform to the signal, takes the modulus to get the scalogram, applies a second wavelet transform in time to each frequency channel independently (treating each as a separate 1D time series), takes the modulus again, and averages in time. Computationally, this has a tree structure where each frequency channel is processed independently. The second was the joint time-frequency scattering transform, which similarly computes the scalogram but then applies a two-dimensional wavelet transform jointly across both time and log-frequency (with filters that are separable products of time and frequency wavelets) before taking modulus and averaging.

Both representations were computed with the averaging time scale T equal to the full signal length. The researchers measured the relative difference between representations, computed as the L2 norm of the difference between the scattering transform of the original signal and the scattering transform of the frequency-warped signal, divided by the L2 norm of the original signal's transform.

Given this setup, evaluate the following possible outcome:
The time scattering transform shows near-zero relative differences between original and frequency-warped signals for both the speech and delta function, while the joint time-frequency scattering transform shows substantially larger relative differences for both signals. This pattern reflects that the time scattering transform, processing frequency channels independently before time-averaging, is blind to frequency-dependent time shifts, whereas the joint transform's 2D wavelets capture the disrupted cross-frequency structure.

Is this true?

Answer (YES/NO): YES